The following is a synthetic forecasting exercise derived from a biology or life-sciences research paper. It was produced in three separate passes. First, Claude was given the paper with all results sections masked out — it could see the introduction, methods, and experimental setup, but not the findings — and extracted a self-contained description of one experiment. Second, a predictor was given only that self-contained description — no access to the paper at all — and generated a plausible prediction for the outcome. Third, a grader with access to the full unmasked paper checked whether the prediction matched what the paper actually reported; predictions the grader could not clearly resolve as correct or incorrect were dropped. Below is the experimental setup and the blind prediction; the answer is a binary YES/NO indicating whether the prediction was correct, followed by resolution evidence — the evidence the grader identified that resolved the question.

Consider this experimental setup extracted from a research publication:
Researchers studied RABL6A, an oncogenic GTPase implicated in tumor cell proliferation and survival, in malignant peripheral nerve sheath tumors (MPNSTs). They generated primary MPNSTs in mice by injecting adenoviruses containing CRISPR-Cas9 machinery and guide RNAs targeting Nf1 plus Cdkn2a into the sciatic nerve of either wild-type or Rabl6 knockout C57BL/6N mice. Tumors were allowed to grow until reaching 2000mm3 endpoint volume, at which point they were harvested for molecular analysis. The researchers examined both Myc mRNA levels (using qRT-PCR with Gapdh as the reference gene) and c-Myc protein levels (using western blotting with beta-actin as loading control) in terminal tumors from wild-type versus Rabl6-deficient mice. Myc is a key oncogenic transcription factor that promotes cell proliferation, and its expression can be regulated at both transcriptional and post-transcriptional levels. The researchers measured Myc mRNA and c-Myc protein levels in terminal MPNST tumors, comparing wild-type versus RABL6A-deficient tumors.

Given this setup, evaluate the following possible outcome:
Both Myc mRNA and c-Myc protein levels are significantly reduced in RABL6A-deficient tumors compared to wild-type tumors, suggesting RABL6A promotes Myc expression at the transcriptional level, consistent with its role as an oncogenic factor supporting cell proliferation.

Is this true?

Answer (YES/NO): NO